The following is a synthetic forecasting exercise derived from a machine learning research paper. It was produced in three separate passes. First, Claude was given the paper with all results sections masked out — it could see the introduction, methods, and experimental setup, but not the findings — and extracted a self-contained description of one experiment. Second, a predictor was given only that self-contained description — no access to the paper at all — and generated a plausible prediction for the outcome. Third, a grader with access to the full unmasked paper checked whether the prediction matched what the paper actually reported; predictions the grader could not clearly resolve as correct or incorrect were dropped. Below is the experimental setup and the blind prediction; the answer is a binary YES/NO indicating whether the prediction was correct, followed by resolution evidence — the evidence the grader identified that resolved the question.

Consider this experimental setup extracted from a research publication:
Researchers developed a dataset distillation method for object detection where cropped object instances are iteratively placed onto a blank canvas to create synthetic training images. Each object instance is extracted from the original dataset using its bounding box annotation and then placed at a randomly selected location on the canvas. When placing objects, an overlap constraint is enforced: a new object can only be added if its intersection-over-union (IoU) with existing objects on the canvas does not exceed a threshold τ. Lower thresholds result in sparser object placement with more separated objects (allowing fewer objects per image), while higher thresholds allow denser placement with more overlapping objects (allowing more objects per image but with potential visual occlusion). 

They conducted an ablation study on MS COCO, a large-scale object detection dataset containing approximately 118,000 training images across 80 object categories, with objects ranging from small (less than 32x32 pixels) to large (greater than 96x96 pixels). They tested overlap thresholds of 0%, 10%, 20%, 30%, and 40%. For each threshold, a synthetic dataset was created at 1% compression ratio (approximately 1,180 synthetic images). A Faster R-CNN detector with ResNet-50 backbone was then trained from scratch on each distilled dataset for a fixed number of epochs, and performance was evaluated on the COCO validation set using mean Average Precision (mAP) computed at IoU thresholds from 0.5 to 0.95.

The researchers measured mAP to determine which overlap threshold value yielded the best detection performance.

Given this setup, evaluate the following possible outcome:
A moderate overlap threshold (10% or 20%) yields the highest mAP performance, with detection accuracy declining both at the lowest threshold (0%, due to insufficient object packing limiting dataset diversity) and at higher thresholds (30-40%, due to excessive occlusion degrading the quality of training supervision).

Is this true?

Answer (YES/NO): NO